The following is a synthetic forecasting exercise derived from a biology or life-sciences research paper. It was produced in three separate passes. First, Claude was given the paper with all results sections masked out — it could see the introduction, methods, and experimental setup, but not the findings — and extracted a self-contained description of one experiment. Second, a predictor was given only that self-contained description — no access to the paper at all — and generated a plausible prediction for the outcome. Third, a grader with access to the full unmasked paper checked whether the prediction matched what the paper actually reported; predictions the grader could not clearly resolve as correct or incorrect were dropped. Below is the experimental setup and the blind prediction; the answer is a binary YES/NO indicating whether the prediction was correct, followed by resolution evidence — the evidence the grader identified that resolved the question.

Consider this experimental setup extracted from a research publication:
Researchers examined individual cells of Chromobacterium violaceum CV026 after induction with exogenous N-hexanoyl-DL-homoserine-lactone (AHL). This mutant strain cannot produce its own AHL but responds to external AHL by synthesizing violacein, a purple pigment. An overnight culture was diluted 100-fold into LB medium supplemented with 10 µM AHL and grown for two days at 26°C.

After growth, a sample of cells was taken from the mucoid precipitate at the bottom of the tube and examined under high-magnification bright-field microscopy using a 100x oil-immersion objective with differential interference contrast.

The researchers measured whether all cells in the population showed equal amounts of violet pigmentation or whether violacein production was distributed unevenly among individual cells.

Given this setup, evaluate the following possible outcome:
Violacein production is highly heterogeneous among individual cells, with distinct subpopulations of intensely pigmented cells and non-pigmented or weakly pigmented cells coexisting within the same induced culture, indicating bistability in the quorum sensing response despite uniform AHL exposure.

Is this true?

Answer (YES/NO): YES